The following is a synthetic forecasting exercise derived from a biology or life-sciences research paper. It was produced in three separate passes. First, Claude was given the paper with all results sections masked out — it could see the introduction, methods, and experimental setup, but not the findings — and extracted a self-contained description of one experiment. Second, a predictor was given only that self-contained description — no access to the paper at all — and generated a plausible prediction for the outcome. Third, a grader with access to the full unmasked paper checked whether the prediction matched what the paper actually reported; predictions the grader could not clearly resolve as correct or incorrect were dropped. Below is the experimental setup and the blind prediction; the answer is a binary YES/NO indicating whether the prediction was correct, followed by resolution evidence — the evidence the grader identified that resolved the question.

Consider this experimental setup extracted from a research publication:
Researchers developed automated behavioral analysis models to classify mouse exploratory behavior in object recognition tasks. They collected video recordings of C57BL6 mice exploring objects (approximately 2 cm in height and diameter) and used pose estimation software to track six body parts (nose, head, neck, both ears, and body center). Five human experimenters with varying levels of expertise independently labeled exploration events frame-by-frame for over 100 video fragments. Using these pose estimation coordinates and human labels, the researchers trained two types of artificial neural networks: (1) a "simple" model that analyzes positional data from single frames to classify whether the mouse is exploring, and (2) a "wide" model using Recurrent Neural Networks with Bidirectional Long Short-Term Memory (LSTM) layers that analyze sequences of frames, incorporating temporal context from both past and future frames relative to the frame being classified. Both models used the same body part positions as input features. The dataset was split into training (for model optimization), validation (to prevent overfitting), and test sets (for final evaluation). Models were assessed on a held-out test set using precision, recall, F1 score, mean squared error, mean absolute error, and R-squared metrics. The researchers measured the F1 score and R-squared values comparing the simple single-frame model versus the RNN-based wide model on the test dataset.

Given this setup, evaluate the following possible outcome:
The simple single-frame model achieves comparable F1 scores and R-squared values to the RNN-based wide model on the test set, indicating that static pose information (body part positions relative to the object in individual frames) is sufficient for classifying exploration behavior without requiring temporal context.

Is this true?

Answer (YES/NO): NO